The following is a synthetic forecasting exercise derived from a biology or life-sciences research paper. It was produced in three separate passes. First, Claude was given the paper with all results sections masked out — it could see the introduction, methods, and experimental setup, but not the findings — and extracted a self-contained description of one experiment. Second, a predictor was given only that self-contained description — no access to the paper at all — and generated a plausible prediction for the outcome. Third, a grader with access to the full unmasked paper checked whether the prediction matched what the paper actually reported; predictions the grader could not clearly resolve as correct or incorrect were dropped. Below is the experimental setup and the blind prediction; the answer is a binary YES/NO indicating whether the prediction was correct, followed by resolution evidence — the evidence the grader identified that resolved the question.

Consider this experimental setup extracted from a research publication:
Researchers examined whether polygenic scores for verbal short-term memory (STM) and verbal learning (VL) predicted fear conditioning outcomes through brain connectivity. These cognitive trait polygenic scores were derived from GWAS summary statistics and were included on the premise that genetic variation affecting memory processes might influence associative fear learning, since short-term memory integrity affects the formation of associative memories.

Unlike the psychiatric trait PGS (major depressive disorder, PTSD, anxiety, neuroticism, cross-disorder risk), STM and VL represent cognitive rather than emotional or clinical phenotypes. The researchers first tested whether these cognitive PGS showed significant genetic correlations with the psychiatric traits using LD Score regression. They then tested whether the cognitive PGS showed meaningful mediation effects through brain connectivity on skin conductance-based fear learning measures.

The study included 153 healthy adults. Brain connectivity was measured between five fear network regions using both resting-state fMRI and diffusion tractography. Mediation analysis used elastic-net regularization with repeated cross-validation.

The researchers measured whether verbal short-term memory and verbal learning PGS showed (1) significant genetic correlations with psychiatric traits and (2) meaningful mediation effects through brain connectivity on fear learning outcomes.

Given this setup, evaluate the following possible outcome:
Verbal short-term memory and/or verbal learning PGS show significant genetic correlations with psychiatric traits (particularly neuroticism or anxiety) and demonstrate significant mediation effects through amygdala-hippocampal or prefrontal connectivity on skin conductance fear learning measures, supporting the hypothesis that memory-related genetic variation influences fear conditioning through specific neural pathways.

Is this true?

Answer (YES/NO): YES